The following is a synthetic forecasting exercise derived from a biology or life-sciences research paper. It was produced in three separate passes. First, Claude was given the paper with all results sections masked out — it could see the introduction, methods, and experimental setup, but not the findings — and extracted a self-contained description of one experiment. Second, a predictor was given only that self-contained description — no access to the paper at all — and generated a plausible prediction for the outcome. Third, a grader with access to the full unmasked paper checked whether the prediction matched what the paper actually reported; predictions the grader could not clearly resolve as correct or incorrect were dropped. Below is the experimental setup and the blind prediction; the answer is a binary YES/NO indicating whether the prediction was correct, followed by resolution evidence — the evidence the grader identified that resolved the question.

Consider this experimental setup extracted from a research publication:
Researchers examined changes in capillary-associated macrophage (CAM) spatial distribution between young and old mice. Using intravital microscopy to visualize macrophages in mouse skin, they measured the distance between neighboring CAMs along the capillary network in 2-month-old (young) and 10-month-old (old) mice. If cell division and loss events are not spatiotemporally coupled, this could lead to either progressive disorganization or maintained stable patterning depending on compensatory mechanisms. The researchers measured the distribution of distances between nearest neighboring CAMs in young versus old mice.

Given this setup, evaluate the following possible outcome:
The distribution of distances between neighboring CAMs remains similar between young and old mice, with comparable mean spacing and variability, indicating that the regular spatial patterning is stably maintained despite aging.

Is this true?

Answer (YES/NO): NO